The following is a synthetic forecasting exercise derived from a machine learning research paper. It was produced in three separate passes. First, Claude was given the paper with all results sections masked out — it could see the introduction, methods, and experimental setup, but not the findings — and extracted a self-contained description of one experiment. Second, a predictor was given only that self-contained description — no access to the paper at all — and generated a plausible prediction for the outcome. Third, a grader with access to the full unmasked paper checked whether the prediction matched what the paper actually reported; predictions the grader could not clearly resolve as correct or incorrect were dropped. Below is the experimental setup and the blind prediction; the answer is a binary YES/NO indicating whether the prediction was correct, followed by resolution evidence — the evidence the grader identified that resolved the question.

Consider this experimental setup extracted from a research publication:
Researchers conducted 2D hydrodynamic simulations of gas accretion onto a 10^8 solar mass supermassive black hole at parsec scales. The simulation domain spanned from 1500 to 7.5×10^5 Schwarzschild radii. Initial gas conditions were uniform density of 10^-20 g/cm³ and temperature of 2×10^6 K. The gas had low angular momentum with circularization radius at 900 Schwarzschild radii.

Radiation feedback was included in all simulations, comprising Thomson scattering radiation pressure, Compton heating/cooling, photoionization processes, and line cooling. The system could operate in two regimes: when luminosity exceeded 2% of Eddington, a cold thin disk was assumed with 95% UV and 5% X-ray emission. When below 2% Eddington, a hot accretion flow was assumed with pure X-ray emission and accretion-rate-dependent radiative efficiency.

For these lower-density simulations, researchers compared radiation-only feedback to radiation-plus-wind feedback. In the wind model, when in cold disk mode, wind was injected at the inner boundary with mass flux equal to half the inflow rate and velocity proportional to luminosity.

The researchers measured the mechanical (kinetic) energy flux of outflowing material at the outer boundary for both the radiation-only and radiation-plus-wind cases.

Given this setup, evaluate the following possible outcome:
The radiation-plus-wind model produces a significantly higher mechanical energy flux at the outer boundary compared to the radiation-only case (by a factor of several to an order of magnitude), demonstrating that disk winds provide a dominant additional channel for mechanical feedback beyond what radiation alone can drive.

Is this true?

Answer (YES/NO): NO